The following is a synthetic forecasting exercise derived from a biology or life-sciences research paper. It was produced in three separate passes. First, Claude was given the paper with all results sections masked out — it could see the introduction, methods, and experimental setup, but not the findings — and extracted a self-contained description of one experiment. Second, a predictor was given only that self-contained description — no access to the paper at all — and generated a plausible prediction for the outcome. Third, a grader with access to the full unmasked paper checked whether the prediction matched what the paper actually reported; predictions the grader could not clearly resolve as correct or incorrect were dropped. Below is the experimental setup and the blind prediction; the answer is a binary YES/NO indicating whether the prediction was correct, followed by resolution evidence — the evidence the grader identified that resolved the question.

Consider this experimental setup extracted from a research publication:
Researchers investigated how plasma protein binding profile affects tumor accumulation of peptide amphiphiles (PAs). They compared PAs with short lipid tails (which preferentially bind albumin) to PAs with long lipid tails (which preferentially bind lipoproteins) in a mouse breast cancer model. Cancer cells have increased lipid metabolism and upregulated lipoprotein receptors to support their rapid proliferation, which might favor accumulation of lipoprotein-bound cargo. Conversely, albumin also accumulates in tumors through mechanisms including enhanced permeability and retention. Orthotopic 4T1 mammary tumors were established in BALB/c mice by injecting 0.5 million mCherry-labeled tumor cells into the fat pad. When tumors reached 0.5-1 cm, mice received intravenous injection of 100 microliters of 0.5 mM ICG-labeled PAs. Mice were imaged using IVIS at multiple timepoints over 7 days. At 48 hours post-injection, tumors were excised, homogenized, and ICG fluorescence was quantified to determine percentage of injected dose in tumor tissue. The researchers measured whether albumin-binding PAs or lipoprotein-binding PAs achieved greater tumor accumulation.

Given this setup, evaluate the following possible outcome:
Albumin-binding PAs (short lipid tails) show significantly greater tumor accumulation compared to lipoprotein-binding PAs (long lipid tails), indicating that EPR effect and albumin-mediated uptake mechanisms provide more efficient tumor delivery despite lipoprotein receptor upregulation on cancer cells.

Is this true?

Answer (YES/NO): YES